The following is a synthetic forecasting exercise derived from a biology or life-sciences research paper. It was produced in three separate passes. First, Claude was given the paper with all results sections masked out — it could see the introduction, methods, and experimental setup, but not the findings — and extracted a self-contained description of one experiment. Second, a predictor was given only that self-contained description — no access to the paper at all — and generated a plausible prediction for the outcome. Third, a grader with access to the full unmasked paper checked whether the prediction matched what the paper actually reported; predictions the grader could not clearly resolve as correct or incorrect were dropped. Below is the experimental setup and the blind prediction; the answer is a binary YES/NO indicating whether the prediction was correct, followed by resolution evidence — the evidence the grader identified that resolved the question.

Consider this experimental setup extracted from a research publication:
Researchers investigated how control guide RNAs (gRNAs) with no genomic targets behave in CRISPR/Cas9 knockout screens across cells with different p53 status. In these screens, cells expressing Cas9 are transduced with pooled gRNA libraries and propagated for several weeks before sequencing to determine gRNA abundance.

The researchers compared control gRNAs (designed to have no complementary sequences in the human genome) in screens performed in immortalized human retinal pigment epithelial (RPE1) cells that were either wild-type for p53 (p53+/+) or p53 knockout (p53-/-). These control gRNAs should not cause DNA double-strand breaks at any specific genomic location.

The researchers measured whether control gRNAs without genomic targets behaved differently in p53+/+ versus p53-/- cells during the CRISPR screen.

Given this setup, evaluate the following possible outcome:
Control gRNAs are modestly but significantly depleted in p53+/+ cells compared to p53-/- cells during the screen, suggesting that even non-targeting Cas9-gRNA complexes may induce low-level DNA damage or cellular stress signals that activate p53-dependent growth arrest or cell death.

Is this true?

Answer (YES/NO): NO